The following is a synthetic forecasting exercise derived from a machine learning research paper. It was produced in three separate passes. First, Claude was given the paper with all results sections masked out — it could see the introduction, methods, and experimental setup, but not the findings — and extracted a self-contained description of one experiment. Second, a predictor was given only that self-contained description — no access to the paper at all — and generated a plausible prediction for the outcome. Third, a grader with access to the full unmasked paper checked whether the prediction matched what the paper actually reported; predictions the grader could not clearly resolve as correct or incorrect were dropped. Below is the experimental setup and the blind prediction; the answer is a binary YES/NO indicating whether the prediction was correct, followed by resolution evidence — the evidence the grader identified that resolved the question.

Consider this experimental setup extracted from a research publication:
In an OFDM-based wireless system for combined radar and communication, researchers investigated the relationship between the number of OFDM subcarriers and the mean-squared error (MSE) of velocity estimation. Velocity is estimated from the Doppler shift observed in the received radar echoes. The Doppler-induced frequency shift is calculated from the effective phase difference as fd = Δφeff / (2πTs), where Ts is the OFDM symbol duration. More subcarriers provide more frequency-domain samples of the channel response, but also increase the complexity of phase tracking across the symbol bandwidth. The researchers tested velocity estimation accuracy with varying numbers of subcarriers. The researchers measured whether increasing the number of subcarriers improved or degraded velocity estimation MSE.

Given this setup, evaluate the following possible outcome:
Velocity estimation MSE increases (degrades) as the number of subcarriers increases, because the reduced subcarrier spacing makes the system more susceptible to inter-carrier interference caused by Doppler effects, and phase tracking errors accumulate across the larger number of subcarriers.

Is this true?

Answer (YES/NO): NO